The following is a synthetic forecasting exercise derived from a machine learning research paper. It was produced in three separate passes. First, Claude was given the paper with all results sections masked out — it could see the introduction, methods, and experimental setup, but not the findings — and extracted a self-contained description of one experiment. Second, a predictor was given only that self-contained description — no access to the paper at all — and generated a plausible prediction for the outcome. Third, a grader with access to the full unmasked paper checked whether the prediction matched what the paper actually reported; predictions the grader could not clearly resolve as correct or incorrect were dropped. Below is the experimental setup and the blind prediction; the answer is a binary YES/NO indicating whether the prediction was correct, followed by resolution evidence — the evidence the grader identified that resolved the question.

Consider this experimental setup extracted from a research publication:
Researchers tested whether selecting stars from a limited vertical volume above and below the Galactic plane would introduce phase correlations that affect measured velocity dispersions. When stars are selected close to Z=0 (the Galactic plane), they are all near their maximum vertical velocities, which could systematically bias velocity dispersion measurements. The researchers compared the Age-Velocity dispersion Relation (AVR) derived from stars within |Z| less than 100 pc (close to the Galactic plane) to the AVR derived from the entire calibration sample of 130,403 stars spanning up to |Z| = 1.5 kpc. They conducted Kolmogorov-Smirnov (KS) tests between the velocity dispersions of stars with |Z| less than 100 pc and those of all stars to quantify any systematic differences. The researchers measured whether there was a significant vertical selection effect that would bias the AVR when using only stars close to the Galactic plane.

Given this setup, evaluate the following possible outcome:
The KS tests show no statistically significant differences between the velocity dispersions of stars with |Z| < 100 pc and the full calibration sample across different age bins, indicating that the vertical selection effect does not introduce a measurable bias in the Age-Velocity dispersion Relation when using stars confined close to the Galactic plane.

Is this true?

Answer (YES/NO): YES